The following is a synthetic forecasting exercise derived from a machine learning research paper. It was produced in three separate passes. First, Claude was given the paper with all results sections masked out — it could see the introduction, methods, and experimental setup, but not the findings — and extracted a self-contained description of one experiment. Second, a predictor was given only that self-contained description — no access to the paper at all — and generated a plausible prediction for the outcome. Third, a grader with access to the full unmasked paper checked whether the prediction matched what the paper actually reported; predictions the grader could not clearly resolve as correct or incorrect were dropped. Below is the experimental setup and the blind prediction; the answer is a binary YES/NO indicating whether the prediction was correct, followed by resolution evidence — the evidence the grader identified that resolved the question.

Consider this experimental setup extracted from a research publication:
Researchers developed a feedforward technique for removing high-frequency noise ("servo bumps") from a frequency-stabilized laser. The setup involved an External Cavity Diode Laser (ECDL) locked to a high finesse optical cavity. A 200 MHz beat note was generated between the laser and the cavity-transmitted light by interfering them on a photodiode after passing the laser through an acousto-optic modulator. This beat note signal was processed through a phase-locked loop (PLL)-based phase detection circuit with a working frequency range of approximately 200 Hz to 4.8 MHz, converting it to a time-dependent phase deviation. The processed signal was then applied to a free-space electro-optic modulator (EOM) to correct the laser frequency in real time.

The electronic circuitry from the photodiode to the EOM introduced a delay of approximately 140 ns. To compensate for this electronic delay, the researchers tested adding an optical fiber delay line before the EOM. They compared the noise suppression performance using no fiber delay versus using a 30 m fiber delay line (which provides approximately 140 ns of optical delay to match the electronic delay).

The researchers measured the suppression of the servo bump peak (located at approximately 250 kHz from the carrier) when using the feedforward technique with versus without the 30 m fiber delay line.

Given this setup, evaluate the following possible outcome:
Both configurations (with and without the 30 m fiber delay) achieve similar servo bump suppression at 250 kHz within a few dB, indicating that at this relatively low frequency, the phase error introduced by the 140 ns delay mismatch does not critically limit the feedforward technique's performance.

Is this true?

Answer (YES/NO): NO